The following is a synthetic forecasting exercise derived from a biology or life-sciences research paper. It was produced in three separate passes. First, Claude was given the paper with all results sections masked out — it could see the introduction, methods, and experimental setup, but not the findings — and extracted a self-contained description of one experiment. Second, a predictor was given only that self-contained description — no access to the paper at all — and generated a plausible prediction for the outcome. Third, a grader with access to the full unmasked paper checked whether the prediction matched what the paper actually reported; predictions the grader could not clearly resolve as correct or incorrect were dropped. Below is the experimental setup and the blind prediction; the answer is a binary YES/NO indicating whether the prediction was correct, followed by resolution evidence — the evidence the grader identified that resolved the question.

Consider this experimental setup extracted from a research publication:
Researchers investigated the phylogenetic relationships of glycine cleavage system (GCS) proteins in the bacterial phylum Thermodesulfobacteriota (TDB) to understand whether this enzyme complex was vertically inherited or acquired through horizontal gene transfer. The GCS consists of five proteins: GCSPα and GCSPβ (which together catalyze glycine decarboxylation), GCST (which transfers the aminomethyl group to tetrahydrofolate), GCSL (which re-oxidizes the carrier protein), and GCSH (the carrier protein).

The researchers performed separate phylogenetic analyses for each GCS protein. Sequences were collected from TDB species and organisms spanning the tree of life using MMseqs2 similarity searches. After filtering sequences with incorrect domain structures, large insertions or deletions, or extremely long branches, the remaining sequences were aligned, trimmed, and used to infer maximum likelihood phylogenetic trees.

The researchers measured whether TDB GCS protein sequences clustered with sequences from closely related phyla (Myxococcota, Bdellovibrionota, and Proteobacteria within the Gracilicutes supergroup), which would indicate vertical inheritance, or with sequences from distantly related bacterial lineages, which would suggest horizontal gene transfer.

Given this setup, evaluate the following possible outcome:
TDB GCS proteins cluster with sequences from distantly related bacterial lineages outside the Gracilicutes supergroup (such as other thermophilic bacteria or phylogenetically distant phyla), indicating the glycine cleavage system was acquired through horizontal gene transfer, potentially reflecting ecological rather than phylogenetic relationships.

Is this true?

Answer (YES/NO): NO